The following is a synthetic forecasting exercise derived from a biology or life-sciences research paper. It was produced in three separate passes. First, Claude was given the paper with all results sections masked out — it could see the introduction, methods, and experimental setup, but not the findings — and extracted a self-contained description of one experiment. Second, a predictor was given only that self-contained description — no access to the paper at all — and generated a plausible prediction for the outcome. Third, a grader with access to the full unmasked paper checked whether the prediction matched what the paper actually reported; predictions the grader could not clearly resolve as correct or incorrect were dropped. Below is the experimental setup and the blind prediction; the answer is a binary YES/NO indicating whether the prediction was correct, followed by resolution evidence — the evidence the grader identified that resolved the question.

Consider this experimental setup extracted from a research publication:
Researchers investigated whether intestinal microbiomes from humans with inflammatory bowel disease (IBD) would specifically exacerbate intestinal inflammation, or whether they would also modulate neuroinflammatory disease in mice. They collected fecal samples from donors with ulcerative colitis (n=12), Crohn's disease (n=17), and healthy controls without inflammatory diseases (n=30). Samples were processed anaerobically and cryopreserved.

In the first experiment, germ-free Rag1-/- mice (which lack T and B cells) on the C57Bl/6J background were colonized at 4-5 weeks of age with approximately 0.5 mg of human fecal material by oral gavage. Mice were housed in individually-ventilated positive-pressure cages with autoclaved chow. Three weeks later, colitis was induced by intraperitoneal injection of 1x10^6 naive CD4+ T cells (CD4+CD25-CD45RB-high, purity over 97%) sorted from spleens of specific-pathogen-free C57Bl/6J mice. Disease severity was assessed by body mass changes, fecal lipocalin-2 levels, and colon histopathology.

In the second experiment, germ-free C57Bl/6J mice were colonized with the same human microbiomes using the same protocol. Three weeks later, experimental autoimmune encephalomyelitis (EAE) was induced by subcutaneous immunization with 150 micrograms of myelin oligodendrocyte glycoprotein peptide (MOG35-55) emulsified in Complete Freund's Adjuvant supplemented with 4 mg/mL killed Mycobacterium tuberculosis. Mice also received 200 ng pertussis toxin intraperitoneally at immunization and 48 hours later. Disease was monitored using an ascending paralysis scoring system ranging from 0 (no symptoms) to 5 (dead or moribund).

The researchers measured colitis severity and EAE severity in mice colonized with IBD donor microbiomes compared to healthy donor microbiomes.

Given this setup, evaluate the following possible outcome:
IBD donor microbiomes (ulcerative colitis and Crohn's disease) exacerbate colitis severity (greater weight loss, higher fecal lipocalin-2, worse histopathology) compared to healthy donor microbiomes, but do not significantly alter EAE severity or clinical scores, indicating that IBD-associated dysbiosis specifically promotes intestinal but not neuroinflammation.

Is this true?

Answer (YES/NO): YES